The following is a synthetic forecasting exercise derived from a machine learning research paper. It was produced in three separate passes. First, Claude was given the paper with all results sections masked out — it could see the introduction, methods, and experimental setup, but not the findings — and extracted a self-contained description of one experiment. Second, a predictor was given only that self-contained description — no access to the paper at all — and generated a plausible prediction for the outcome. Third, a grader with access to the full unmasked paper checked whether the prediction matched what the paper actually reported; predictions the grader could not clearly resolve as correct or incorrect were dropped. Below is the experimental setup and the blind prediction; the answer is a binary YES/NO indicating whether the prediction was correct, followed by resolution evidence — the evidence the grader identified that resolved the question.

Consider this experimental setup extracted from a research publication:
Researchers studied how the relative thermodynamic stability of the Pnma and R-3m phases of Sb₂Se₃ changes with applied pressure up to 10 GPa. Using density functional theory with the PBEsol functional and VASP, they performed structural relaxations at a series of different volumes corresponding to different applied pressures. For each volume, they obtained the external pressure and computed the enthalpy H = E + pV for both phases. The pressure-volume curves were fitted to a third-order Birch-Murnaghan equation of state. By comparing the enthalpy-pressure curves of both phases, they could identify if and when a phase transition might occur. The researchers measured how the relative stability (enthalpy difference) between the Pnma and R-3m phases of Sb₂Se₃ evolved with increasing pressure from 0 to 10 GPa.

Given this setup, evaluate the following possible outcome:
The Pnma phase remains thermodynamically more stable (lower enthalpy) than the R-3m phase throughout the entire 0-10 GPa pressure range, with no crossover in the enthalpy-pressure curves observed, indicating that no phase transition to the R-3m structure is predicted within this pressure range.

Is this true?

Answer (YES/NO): NO